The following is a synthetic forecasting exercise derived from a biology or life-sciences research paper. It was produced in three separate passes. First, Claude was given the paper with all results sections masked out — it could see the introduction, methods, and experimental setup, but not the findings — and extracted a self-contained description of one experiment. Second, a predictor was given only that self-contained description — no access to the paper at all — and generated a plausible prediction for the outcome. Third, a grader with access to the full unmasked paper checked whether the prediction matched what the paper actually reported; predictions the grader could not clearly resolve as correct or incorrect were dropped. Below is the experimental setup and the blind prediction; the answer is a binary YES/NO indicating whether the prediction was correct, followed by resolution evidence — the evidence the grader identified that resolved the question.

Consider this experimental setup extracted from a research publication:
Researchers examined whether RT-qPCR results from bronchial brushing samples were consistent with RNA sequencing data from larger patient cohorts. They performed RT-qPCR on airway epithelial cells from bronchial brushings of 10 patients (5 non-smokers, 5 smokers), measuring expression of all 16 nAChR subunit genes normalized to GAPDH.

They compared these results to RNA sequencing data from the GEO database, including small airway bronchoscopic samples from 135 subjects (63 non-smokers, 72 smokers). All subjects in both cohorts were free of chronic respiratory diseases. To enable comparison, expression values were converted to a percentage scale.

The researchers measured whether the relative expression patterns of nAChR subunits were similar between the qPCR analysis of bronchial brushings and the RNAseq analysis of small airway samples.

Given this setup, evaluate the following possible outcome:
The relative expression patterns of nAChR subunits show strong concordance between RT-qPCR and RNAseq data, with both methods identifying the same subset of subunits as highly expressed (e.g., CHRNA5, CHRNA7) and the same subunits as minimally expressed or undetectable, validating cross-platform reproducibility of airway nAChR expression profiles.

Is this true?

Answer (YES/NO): NO